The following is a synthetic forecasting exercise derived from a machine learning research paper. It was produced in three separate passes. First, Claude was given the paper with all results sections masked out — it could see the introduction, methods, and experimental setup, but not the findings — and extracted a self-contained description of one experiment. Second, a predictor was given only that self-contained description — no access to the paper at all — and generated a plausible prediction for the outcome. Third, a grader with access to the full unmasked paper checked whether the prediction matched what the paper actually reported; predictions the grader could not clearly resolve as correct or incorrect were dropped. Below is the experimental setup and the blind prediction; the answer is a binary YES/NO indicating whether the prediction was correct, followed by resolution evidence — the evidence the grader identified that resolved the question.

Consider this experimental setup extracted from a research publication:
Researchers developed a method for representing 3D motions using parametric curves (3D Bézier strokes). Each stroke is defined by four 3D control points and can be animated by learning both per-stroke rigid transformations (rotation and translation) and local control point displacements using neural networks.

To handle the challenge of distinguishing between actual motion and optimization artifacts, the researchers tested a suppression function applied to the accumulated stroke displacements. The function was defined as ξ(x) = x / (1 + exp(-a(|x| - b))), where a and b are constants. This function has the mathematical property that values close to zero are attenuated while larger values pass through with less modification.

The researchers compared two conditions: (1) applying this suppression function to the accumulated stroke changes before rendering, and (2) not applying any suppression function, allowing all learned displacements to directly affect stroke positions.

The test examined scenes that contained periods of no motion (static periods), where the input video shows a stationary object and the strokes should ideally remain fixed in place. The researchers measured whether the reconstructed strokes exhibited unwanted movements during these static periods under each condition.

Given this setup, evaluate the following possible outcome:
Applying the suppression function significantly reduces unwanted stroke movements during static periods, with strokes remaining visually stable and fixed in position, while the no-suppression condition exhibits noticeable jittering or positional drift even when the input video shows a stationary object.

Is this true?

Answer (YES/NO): YES